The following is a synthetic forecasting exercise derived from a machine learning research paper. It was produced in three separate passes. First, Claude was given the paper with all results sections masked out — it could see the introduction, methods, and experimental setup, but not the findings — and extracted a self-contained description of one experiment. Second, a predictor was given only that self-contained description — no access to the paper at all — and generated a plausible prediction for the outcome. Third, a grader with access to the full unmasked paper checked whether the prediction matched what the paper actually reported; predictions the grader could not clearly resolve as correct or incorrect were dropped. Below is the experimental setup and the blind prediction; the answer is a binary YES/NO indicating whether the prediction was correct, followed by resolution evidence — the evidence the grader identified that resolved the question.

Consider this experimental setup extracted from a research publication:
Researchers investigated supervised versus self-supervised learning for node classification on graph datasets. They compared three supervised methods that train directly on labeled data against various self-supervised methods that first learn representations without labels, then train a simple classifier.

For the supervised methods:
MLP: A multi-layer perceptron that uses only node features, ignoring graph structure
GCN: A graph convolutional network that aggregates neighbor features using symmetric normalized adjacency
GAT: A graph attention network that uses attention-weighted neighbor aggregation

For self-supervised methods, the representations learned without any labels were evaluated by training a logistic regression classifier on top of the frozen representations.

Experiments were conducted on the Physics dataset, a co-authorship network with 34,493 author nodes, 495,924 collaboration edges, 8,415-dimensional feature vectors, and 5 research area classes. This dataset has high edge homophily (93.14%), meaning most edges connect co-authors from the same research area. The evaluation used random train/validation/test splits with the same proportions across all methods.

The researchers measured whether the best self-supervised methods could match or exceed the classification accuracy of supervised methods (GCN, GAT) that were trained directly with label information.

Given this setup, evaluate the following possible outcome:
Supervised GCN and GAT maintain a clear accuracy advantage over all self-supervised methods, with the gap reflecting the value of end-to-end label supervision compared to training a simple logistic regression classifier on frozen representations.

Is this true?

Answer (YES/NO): NO